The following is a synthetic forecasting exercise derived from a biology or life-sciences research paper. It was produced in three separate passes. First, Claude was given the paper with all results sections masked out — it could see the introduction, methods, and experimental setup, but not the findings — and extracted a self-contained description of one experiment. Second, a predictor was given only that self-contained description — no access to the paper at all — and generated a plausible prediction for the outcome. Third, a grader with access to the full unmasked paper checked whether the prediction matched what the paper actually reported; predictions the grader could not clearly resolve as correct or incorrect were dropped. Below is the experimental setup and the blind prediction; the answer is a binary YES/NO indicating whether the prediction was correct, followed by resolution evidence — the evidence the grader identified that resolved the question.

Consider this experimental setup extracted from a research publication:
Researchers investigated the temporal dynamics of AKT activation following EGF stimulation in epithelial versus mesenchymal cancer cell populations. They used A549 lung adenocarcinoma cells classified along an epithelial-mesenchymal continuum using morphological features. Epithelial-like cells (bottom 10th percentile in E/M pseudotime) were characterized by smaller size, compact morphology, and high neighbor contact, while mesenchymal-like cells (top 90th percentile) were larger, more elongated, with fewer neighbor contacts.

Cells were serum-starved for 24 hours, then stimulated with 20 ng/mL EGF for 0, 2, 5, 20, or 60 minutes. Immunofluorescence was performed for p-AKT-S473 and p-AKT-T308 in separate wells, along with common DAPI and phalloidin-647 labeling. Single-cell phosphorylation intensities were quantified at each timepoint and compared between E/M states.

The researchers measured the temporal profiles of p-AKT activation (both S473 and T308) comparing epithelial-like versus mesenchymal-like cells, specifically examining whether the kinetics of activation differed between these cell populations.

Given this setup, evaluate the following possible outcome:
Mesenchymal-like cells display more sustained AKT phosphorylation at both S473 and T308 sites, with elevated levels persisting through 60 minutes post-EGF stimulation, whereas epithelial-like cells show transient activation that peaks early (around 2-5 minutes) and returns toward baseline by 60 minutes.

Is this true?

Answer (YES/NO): NO